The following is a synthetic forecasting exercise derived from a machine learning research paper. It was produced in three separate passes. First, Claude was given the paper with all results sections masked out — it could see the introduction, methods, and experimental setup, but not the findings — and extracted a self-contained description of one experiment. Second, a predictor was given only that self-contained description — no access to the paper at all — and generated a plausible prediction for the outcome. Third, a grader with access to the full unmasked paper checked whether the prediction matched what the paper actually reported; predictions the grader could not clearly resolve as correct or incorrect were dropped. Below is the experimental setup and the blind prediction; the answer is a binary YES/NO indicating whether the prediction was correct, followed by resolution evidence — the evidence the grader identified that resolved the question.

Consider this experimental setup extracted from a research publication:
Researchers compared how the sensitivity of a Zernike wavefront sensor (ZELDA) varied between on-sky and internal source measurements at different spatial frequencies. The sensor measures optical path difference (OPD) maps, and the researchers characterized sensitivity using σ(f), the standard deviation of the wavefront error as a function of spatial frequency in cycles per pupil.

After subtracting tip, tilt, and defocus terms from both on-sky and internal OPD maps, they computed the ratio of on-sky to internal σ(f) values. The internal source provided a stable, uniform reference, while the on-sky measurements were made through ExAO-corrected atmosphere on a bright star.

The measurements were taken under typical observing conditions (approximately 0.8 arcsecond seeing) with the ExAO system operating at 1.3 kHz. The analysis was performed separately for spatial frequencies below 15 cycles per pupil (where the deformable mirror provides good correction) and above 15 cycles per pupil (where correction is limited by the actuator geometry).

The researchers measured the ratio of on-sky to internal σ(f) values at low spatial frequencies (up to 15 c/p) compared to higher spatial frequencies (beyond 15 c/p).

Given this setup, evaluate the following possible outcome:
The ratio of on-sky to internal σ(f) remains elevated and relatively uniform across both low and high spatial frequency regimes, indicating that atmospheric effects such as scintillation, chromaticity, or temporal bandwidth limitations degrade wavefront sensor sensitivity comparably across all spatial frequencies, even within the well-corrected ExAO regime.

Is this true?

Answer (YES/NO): NO